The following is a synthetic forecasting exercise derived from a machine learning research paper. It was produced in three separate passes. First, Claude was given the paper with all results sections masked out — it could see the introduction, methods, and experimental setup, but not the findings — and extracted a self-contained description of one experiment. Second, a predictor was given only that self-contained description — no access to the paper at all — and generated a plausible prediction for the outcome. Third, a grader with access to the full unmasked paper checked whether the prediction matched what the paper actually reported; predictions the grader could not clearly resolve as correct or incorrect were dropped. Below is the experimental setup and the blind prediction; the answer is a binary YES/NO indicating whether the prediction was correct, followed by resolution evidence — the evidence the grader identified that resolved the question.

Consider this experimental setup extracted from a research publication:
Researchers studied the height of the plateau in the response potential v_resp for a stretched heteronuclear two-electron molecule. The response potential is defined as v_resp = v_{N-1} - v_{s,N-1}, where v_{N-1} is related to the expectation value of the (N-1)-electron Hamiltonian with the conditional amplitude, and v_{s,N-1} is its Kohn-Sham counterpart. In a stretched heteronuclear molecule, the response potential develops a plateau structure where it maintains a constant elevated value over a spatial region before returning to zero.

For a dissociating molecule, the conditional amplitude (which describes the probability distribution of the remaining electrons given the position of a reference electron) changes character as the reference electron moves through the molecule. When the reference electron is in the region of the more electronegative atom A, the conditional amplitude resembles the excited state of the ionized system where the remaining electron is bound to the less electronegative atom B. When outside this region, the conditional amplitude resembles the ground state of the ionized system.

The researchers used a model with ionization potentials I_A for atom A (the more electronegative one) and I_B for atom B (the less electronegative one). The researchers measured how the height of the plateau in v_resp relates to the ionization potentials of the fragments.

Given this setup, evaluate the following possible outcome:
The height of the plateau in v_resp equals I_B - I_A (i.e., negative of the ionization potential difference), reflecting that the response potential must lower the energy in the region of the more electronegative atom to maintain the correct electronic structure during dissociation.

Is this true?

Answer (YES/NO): NO